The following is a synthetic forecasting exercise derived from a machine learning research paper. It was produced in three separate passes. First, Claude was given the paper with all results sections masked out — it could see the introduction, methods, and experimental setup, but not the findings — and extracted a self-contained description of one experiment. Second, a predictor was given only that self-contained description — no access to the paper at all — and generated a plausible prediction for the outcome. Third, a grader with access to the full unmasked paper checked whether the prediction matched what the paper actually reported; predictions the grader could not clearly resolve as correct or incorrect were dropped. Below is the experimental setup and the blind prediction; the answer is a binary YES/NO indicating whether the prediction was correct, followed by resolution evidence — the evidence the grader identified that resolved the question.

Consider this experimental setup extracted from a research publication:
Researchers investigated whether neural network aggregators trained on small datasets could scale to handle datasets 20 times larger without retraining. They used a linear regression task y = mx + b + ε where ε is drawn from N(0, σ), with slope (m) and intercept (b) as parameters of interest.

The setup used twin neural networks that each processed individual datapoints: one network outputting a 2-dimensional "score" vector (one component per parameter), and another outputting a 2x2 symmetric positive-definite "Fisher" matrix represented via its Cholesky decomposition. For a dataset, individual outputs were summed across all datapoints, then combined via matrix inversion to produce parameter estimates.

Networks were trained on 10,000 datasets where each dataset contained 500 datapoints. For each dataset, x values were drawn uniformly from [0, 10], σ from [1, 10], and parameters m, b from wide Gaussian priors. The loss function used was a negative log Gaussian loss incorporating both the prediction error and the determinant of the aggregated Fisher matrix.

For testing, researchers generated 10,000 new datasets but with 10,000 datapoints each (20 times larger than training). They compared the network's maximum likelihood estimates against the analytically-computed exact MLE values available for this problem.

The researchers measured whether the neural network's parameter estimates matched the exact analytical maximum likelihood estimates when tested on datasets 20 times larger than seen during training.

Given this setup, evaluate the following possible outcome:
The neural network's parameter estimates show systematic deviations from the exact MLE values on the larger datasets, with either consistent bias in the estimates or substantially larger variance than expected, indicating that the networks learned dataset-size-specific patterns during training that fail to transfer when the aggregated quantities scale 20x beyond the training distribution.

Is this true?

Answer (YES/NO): NO